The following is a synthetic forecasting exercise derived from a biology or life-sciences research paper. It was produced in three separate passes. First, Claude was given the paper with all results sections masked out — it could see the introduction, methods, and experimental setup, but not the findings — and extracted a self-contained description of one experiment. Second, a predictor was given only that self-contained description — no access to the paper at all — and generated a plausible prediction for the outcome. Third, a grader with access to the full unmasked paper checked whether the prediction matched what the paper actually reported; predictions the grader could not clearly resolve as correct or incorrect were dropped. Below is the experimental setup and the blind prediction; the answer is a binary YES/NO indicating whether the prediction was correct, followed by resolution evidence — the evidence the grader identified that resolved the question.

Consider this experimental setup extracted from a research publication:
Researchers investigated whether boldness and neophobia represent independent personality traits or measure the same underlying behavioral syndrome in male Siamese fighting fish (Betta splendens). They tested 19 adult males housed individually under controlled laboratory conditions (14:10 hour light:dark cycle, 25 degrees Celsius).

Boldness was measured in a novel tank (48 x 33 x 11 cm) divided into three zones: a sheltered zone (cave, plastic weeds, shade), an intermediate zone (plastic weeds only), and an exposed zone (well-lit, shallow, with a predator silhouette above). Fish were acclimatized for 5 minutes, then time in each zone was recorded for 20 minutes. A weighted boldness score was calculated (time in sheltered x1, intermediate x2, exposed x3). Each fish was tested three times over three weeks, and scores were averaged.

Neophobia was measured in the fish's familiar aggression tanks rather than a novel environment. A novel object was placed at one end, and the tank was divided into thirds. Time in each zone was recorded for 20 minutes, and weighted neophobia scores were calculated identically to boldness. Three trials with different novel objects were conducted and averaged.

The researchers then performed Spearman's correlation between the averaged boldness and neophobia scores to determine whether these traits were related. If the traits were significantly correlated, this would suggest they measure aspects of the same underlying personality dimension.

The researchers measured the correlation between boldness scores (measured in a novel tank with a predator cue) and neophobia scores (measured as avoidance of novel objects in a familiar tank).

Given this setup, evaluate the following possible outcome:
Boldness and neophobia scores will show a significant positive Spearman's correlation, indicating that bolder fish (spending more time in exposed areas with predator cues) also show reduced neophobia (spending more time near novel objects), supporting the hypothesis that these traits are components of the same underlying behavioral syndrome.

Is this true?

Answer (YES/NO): NO